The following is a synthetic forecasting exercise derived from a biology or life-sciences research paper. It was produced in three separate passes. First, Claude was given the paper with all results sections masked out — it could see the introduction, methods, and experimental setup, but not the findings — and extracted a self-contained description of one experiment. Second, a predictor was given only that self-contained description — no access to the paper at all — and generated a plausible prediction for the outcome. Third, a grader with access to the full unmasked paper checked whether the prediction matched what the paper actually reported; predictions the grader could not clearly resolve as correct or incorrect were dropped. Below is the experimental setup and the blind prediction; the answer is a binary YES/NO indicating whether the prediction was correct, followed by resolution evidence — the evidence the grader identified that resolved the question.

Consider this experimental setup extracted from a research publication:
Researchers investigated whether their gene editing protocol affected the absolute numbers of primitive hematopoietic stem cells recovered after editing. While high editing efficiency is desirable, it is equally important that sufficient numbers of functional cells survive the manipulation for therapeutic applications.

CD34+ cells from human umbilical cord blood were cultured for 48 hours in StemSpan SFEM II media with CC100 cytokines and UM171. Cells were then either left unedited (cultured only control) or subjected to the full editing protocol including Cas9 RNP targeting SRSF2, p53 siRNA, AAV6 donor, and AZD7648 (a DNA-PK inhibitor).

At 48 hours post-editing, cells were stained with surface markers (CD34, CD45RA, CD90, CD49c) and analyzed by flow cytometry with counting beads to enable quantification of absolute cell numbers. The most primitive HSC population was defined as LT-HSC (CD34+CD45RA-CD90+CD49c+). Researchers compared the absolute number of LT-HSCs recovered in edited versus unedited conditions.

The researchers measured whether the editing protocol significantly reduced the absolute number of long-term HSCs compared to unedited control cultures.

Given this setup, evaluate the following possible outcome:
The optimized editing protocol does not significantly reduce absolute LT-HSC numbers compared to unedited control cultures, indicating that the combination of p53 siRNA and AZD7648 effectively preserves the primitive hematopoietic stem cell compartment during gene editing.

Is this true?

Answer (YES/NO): NO